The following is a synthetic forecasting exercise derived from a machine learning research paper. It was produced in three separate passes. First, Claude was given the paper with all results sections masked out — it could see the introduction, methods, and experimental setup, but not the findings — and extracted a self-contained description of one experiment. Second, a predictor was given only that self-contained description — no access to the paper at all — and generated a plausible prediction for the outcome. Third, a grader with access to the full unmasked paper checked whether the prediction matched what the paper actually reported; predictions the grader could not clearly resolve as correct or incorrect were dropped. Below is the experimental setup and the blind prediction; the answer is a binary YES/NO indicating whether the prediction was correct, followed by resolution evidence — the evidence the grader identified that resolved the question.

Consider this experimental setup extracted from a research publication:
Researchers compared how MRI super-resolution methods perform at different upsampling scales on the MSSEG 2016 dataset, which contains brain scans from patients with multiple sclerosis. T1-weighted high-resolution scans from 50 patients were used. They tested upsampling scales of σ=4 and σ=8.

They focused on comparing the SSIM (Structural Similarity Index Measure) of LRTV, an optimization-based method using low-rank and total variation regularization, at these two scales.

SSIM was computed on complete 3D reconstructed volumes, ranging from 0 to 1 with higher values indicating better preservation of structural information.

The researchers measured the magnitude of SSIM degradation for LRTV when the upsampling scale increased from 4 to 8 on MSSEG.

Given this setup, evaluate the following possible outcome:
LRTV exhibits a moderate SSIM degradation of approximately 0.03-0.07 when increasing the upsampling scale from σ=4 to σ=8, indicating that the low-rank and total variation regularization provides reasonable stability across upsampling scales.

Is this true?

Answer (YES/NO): NO